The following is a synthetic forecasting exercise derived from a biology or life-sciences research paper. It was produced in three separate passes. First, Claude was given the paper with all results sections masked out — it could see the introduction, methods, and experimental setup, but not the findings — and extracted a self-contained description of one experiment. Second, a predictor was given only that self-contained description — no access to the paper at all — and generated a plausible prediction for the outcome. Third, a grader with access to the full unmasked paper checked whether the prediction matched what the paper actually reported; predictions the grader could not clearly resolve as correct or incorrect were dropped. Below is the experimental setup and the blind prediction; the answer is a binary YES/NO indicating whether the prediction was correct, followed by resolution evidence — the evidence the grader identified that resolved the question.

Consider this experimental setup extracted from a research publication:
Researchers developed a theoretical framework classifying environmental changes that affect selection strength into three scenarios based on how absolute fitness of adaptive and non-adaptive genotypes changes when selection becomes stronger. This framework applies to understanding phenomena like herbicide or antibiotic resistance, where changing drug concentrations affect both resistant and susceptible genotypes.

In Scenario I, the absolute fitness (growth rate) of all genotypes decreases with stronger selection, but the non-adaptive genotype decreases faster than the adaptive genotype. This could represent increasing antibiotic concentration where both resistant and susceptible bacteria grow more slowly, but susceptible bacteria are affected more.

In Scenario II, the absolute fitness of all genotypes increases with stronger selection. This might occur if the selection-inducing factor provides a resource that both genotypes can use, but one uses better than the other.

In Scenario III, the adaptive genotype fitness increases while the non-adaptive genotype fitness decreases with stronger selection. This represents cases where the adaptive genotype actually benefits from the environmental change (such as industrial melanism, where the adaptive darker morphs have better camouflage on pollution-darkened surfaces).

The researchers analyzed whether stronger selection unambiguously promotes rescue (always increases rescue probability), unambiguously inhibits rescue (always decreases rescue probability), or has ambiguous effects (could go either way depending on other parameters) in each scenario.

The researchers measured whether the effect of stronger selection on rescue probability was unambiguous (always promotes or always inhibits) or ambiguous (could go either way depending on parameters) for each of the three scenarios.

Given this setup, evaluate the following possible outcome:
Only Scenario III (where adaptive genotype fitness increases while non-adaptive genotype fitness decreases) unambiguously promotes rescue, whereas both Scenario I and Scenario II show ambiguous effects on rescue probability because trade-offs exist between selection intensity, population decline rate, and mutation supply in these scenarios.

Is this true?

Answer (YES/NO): NO